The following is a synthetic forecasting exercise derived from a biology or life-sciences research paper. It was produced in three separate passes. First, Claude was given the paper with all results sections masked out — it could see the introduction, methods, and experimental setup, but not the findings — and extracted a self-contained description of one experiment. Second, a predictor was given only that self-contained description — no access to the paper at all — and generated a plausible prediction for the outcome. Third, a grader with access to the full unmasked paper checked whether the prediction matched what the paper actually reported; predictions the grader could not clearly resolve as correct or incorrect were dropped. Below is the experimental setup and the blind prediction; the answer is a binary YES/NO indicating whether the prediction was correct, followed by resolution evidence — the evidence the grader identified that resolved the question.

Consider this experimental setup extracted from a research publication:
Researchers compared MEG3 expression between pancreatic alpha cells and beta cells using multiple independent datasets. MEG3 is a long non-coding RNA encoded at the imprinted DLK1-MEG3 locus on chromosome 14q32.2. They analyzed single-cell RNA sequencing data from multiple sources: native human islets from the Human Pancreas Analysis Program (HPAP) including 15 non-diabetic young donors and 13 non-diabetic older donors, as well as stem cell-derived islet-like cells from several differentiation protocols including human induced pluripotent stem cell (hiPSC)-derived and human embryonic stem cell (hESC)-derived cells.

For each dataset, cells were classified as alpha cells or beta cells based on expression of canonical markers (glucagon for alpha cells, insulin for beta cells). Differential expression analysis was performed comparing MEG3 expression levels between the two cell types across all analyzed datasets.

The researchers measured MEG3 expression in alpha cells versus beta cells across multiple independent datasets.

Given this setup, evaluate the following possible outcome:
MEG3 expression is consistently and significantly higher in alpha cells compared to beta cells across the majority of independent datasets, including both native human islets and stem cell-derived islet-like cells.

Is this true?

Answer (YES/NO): NO